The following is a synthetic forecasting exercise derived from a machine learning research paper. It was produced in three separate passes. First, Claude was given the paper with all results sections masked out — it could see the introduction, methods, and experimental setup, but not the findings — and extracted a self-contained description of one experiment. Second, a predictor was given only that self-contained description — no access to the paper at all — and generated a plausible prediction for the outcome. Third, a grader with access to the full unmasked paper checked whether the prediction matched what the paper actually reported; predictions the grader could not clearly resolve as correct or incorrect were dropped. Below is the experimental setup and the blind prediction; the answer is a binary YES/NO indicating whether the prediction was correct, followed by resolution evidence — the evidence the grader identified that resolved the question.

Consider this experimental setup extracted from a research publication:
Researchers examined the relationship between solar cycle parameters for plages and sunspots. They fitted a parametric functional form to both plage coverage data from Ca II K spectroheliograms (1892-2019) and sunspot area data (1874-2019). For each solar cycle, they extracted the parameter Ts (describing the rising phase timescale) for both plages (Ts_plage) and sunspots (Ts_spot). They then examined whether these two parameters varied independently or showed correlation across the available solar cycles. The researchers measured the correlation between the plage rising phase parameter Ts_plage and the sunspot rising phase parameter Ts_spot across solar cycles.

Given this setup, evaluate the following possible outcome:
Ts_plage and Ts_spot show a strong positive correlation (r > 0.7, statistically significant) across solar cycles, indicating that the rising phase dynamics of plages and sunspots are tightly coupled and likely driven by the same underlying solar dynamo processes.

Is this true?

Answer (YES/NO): YES